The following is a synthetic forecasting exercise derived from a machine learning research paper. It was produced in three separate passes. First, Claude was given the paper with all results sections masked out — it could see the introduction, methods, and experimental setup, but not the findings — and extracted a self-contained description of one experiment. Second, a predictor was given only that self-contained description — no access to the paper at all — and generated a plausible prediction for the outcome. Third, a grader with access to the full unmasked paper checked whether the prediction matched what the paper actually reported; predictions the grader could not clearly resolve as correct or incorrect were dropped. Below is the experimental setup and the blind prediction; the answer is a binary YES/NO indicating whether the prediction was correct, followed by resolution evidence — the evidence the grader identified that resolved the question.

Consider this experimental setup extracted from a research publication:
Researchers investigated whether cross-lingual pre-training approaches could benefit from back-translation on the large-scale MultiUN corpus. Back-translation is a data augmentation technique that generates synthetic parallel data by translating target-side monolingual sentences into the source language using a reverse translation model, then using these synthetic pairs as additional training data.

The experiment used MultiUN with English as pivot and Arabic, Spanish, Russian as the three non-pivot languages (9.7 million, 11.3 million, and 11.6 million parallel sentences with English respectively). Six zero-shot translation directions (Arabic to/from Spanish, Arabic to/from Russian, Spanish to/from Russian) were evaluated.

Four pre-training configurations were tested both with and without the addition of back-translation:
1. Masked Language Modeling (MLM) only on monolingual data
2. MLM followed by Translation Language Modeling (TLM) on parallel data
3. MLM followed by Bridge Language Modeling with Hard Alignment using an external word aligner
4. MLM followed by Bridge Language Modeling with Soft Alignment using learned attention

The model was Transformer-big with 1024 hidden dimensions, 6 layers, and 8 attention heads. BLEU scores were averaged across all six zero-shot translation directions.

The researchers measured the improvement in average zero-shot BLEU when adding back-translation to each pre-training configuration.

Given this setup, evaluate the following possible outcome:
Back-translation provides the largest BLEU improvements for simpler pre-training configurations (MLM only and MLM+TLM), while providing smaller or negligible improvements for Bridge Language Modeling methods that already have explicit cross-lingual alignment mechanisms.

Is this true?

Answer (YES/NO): NO